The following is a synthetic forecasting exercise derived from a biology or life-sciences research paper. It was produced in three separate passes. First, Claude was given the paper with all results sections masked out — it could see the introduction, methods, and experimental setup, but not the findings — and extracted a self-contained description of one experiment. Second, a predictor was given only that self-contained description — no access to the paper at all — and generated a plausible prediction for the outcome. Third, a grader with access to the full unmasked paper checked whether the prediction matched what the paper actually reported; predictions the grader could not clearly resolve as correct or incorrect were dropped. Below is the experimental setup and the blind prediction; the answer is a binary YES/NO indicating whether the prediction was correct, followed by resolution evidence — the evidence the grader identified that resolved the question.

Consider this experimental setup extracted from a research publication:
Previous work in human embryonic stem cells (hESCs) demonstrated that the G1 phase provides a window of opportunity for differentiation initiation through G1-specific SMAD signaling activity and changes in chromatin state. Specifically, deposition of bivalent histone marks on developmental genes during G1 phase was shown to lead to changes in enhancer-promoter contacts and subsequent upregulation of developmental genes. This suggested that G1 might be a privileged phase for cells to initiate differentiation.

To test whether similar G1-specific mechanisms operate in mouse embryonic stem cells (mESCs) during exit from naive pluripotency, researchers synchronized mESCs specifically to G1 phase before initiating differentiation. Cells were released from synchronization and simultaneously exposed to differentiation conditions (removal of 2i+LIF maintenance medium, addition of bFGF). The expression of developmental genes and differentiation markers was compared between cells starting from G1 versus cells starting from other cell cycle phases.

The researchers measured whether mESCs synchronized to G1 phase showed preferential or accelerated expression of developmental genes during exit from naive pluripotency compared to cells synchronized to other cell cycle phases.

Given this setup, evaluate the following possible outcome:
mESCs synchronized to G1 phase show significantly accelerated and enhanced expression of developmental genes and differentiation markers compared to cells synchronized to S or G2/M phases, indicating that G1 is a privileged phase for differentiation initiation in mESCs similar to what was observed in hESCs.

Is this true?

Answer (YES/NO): NO